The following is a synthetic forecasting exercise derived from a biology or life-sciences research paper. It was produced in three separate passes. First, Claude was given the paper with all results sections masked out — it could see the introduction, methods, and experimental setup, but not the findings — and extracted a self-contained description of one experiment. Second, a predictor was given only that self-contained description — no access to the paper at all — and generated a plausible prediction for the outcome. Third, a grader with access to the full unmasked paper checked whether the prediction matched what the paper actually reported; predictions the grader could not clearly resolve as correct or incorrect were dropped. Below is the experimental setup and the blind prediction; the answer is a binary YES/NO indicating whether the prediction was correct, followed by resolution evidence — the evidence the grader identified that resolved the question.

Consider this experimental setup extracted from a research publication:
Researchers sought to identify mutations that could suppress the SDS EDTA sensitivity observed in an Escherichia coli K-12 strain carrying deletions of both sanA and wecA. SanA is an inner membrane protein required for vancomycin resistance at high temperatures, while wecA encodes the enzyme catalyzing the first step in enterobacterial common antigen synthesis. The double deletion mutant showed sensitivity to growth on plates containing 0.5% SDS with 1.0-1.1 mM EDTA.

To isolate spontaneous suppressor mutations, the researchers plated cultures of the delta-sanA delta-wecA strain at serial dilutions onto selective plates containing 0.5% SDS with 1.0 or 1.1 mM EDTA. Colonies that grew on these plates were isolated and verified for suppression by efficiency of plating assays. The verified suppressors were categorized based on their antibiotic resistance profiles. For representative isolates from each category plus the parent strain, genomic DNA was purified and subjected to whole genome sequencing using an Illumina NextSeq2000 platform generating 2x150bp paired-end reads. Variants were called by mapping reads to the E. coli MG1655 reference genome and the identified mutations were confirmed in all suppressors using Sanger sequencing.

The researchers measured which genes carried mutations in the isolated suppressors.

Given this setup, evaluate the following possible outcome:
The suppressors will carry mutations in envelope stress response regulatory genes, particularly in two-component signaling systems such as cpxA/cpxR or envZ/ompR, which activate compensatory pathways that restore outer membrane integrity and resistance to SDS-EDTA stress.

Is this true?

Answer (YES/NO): NO